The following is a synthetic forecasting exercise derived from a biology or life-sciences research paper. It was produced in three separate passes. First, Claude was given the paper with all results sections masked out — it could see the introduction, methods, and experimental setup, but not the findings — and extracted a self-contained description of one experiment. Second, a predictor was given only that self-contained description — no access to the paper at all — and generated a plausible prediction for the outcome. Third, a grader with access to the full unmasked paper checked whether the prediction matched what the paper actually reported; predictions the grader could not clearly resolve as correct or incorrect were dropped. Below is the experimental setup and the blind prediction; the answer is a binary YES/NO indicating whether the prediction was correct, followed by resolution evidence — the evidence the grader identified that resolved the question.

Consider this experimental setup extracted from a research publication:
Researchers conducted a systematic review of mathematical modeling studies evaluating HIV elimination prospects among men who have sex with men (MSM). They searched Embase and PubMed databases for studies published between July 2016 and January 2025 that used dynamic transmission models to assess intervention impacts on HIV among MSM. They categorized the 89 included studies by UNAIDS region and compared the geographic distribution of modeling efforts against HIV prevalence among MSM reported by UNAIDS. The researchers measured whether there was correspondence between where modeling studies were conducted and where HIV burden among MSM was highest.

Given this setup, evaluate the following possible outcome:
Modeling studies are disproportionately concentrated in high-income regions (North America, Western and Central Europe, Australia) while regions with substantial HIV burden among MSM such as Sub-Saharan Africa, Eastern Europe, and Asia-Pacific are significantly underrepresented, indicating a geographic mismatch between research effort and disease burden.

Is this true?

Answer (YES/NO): YES